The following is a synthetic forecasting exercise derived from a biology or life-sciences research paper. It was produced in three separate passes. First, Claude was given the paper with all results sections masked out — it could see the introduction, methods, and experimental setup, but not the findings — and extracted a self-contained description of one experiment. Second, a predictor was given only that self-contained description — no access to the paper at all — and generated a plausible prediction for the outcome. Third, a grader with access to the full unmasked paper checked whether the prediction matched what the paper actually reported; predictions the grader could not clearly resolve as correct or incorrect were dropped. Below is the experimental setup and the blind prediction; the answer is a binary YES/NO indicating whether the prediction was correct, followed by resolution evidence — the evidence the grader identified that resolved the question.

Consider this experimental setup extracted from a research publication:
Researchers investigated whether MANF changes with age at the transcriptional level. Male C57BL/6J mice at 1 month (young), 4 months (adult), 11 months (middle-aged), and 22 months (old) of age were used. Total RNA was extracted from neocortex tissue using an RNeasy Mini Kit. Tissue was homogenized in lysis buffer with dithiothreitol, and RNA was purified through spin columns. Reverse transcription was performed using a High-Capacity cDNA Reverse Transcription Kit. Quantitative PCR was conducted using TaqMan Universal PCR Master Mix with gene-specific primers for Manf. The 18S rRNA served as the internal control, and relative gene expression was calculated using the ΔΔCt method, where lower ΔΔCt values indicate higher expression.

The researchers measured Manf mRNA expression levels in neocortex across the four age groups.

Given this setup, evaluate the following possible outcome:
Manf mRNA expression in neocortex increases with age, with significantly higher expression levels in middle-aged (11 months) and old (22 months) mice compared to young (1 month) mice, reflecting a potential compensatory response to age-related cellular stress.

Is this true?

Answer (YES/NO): NO